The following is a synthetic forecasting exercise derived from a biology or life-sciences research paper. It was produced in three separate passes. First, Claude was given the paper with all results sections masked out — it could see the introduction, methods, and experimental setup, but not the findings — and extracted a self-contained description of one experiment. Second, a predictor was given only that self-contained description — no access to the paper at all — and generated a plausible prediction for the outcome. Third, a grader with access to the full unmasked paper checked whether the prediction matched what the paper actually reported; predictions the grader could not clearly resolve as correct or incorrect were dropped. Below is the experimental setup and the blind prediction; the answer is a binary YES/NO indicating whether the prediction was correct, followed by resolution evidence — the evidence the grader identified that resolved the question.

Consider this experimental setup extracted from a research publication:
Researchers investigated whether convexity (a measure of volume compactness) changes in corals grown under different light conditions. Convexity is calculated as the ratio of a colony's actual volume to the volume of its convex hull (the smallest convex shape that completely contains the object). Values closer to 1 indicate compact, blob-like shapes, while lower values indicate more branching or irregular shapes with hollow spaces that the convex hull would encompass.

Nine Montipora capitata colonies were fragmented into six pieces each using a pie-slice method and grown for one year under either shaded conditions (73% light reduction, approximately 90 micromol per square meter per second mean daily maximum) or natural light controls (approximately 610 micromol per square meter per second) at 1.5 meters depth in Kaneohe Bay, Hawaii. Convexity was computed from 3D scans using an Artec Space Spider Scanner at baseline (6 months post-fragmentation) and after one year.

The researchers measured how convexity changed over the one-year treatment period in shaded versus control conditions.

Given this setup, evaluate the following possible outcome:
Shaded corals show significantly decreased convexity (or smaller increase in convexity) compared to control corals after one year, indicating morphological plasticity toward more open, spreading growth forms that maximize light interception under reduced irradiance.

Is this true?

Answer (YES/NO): YES